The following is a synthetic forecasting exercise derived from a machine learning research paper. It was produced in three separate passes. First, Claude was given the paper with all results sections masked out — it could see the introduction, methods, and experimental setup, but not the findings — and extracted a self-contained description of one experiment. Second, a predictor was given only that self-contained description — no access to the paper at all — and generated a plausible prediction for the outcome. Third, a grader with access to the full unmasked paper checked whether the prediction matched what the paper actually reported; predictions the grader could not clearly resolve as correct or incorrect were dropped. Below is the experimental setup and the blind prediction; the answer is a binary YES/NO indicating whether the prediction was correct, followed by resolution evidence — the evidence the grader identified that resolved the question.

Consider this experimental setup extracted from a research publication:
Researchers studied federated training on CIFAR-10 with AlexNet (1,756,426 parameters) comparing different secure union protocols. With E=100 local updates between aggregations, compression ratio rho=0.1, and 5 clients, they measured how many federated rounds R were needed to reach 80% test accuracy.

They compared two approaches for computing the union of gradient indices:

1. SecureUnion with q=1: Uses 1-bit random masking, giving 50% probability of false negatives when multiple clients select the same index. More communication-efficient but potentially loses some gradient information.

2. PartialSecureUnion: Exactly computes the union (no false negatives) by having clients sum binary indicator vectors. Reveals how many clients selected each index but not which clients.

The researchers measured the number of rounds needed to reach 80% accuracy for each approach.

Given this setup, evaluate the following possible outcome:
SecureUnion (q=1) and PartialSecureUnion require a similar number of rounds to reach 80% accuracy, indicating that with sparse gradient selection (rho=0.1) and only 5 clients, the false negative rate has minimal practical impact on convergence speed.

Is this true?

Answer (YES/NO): YES